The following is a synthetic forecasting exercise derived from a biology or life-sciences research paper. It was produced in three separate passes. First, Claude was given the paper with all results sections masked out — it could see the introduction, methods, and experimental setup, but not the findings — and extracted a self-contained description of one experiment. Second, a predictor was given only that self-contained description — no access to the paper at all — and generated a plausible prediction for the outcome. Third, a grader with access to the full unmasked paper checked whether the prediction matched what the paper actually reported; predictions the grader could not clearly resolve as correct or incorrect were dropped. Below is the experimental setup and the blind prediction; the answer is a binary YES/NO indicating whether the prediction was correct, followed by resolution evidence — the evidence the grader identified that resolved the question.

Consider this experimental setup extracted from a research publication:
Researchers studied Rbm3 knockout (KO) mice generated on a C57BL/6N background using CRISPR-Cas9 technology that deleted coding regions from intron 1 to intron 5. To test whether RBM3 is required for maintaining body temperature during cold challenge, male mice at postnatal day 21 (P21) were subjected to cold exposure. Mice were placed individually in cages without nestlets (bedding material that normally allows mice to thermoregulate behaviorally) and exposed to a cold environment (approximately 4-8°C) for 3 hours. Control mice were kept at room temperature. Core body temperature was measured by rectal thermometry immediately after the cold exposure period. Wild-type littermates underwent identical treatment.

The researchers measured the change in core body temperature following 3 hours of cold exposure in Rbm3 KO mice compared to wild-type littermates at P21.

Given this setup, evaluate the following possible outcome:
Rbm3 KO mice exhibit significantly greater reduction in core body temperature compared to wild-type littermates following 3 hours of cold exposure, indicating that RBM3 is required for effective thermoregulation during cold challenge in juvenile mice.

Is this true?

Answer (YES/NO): YES